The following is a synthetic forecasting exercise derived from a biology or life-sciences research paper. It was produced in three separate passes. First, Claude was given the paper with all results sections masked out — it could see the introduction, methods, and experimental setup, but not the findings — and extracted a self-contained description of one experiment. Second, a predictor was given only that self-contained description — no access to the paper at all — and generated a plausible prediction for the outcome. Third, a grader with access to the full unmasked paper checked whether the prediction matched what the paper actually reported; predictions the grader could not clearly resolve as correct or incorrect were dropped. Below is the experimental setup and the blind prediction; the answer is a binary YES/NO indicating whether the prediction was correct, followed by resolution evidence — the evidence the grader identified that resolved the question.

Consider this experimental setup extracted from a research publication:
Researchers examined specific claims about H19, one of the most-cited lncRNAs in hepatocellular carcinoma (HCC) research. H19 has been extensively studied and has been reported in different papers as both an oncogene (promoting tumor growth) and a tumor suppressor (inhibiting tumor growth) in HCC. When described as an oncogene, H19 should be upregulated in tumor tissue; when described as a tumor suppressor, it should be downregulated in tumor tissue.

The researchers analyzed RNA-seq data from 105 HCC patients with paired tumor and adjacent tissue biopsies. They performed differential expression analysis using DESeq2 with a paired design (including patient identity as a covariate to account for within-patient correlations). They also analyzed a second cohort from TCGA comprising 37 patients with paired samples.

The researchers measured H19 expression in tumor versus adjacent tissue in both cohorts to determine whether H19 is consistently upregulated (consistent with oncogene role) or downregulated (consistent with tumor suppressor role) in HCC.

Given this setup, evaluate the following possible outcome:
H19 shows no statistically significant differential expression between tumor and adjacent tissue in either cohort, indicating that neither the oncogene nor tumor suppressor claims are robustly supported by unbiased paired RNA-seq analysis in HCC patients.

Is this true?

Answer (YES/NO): NO